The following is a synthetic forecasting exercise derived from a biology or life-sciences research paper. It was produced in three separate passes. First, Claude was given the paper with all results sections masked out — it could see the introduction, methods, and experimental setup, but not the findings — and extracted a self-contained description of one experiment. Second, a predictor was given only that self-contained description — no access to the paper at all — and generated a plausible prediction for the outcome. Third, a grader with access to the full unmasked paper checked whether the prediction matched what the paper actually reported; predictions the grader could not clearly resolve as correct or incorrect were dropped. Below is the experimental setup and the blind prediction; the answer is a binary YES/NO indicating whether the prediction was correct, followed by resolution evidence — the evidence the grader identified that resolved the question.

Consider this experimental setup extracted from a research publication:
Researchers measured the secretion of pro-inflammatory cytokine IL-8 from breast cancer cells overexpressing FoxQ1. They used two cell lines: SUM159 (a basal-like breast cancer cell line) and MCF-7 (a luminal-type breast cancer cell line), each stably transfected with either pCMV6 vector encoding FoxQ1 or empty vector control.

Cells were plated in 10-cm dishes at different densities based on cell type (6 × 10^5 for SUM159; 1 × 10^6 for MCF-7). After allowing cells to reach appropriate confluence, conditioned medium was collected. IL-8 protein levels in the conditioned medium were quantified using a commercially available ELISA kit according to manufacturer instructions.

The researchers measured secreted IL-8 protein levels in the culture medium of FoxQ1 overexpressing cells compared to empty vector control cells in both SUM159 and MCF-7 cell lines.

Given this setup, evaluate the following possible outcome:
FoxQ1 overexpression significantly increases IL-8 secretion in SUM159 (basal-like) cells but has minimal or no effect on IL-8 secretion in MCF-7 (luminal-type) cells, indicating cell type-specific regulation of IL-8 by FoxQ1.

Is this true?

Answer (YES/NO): NO